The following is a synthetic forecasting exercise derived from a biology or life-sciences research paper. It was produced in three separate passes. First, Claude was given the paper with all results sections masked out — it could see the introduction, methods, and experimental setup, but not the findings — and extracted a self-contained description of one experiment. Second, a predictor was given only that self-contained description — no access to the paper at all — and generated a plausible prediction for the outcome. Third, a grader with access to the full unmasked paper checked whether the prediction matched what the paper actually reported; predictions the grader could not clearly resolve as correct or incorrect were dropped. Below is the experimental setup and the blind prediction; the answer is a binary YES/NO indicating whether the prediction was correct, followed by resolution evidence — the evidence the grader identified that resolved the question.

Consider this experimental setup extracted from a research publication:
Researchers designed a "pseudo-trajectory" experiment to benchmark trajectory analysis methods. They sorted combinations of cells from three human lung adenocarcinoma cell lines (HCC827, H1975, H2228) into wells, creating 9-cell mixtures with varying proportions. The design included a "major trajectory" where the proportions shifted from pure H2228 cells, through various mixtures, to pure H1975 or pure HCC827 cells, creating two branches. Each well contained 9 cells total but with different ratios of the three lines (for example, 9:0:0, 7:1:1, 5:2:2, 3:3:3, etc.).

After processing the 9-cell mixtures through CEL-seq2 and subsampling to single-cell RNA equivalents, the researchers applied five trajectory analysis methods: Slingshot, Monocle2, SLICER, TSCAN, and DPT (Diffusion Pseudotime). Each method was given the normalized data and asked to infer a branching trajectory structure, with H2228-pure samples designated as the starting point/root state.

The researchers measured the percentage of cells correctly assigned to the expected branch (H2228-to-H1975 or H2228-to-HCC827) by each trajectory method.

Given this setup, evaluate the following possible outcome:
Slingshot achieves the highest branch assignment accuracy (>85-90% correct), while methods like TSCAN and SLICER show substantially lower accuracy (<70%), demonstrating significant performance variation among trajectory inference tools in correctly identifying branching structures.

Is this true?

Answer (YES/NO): NO